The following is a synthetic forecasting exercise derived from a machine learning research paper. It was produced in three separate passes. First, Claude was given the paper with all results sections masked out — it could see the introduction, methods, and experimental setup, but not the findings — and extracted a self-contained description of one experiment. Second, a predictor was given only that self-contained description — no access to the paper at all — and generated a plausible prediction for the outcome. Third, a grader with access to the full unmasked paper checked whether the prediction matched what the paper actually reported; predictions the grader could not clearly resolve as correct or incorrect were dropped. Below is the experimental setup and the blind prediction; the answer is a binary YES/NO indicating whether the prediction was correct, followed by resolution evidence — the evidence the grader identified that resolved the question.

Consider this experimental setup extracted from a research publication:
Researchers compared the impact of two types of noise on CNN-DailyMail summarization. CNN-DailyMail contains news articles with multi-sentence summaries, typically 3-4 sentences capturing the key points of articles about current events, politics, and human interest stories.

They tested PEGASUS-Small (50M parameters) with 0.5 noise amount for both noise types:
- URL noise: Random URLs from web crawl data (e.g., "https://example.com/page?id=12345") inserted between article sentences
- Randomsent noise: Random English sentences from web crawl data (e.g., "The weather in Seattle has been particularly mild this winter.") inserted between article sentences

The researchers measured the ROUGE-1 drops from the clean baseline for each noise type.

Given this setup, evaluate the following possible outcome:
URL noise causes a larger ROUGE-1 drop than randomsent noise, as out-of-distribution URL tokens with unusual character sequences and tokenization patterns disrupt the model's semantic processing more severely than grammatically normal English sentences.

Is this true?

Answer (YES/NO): YES